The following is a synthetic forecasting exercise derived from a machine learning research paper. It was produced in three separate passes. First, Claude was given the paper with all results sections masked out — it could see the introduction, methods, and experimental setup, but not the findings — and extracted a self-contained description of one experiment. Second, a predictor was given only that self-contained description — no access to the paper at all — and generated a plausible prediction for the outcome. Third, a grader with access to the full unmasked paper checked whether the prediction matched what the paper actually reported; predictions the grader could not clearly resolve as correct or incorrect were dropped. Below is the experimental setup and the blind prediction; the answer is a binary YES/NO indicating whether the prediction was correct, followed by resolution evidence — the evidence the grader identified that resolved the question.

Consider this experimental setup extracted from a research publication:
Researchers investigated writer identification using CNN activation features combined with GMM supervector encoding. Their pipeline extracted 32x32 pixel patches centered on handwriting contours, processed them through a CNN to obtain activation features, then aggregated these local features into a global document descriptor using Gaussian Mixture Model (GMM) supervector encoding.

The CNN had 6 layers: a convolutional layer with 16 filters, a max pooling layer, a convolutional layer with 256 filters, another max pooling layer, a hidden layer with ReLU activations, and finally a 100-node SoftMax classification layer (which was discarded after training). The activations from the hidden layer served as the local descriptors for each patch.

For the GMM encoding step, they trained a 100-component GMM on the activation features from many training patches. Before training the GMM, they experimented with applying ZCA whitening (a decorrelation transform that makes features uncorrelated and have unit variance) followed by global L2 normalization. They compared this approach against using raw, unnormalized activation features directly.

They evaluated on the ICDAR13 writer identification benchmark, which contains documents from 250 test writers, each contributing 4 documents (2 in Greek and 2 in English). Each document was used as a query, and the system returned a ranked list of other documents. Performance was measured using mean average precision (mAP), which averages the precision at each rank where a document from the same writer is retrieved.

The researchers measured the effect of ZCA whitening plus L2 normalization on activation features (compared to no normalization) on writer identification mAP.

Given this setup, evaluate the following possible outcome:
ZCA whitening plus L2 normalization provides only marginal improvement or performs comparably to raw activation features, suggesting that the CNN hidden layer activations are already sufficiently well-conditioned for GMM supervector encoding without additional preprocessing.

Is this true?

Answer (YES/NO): NO